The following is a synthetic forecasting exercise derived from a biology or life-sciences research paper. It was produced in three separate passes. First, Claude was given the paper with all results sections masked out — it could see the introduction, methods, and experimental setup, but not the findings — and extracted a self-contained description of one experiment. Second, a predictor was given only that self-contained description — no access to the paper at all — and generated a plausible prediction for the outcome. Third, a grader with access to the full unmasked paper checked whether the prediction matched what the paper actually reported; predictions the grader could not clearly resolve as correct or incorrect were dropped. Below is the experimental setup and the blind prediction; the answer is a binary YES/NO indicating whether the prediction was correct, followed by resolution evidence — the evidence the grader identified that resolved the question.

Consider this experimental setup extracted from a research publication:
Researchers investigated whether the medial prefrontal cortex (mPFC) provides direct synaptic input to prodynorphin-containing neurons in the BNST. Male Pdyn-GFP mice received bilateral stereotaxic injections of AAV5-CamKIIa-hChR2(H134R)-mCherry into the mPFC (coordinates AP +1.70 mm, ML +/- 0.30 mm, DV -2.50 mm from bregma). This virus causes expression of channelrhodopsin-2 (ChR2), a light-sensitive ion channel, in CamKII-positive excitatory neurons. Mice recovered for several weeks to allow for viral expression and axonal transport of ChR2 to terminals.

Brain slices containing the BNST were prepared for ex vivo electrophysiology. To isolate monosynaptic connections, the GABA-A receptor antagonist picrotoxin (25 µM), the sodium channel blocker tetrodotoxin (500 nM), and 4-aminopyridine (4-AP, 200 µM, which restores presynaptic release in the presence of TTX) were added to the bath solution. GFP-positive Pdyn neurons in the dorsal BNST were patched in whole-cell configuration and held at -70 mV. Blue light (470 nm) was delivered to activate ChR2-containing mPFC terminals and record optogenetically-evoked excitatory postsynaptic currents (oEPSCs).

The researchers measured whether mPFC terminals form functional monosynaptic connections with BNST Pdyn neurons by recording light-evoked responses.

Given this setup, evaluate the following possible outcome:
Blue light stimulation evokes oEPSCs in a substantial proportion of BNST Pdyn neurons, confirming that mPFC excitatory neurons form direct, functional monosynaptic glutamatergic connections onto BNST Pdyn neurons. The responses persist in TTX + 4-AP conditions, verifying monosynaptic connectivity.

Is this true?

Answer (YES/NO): YES